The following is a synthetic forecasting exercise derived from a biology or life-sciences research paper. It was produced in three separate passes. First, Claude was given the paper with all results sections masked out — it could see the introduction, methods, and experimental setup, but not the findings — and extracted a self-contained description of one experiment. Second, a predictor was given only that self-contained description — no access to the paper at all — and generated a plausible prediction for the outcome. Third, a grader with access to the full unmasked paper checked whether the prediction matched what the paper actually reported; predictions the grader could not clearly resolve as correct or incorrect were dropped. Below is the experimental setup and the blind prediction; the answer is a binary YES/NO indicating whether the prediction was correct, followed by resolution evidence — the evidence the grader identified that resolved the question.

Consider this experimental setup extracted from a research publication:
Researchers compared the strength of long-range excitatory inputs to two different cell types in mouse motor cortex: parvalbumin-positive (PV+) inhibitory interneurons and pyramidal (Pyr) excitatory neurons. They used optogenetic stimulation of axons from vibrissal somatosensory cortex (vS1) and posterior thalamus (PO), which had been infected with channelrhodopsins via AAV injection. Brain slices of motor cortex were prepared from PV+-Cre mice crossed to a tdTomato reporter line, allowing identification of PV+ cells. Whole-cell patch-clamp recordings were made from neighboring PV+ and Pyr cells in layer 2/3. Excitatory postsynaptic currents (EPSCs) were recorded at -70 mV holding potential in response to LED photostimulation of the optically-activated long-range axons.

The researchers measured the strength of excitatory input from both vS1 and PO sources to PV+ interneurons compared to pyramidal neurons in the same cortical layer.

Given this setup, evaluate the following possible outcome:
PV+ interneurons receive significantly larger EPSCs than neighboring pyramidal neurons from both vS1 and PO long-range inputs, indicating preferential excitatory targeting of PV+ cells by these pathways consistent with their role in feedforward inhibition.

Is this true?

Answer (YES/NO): YES